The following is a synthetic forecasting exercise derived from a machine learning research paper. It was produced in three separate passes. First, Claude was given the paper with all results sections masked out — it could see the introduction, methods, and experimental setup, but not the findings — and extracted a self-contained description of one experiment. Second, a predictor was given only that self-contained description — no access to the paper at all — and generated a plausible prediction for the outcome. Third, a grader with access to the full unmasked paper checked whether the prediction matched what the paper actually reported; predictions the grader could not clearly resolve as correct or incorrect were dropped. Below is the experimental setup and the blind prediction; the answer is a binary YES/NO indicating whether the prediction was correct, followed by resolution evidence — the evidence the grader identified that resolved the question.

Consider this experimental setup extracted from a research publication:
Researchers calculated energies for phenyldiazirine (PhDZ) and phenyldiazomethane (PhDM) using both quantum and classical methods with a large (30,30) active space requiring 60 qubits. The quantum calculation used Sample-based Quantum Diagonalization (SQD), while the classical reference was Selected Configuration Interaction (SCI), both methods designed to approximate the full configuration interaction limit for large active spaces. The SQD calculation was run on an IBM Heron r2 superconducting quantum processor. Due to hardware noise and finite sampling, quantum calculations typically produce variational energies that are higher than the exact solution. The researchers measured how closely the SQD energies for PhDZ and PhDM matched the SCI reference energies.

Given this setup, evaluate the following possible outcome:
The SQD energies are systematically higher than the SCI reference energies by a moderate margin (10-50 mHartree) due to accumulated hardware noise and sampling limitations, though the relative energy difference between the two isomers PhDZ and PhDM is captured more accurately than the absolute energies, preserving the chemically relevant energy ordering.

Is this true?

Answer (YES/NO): NO